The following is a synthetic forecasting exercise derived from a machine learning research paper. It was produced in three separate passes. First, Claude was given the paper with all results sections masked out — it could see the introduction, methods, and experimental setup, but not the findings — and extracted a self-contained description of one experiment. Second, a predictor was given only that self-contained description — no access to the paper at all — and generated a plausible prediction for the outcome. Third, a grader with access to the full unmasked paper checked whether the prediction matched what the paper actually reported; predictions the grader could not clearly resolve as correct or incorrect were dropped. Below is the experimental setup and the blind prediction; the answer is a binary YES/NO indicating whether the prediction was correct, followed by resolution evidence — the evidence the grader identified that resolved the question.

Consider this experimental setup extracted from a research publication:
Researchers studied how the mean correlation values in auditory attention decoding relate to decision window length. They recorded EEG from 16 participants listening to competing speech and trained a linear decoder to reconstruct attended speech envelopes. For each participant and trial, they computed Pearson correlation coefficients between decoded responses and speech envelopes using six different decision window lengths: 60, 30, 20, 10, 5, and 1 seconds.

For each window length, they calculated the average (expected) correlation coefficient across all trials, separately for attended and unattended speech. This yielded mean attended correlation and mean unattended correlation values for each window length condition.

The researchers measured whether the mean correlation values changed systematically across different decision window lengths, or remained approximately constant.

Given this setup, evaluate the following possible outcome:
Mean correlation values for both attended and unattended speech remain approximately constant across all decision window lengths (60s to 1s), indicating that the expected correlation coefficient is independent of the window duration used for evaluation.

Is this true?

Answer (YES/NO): YES